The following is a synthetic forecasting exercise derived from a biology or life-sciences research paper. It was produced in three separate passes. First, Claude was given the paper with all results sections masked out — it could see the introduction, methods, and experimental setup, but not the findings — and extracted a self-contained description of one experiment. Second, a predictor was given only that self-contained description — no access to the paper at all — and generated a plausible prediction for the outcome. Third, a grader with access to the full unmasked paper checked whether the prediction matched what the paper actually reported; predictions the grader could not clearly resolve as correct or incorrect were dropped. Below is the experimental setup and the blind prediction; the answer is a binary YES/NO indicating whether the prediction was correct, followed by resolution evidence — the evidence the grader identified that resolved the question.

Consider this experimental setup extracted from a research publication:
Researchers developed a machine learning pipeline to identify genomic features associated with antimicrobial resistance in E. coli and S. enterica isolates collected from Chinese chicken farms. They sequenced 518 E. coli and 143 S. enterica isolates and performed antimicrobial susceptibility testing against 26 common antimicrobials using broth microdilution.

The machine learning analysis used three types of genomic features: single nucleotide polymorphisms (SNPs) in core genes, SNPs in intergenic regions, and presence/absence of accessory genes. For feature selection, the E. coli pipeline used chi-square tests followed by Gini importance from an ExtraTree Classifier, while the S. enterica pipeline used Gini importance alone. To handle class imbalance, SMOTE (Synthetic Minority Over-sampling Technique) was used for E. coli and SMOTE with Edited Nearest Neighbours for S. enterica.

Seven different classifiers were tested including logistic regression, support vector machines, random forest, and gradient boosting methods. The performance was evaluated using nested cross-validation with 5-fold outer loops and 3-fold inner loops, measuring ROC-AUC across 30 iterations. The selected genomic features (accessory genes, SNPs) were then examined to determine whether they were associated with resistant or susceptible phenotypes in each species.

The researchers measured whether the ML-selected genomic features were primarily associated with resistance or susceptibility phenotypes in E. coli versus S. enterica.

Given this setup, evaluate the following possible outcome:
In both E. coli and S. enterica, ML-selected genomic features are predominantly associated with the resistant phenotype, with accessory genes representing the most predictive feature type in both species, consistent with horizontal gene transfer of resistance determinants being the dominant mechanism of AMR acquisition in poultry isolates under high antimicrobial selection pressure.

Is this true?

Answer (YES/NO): NO